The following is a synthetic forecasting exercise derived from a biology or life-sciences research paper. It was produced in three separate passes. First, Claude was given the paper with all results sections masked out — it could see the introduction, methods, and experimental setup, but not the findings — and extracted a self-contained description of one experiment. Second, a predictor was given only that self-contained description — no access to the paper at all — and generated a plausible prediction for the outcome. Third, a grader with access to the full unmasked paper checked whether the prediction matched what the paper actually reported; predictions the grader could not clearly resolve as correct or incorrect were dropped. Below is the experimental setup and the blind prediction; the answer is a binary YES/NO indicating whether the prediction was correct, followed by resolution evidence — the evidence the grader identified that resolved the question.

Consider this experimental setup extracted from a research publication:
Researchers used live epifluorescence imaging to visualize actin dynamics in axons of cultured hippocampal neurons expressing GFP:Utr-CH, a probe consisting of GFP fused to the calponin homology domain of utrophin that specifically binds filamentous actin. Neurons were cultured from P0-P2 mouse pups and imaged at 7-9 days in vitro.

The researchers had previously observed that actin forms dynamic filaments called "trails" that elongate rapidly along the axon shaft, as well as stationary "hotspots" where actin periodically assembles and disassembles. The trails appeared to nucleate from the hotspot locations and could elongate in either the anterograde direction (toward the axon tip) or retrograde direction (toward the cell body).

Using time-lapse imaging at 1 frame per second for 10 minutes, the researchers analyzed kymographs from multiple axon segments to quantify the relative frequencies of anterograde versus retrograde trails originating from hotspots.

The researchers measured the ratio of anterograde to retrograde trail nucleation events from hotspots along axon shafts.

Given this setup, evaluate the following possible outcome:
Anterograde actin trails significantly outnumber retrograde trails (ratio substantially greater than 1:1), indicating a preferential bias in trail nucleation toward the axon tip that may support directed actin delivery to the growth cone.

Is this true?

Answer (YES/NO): NO